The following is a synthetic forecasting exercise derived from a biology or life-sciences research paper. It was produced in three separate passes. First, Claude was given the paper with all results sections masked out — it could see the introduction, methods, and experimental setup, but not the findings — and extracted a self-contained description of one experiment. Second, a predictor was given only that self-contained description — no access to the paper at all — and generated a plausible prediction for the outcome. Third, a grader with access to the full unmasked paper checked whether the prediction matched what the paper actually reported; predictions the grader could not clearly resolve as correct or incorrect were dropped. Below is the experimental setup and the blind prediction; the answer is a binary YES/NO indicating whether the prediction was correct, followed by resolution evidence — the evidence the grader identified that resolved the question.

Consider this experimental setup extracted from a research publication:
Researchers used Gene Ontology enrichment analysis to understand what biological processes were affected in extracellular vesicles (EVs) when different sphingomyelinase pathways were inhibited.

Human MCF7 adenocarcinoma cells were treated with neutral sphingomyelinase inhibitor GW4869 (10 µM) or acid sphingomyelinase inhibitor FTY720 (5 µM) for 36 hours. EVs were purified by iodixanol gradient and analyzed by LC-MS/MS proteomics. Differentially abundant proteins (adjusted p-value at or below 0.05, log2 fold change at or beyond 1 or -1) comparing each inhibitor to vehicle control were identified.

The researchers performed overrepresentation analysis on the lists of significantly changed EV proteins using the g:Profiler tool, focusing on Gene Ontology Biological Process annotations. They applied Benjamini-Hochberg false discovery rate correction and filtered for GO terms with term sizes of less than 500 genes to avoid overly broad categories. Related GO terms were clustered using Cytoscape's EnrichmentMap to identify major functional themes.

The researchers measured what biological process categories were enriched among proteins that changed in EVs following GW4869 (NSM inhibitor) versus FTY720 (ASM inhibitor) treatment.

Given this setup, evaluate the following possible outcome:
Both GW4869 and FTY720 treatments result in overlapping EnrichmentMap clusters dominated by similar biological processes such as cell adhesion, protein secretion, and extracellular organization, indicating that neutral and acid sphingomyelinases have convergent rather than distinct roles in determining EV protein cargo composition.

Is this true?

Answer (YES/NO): NO